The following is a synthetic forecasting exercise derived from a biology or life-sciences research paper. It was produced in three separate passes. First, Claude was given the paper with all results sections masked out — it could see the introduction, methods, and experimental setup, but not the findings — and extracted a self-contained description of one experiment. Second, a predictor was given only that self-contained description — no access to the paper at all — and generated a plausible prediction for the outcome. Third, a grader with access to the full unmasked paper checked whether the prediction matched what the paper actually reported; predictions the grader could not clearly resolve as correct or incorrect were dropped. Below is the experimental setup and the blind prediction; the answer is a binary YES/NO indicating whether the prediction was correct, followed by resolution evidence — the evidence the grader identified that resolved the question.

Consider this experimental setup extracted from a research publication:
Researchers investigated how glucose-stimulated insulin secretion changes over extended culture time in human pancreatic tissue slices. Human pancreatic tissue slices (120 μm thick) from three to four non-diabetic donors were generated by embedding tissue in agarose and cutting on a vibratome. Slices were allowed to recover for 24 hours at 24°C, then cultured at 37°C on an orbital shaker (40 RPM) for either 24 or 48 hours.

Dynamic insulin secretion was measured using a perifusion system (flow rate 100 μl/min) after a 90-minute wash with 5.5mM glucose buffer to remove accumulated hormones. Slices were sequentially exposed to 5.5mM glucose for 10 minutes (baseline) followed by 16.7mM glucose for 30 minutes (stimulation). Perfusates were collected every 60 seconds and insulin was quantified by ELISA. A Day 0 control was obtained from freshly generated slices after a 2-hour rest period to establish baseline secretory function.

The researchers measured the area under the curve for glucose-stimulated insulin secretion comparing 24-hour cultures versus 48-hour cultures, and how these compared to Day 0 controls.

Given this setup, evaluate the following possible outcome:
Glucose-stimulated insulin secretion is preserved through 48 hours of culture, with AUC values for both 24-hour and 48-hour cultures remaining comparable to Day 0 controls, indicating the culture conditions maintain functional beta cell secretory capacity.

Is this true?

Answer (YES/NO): YES